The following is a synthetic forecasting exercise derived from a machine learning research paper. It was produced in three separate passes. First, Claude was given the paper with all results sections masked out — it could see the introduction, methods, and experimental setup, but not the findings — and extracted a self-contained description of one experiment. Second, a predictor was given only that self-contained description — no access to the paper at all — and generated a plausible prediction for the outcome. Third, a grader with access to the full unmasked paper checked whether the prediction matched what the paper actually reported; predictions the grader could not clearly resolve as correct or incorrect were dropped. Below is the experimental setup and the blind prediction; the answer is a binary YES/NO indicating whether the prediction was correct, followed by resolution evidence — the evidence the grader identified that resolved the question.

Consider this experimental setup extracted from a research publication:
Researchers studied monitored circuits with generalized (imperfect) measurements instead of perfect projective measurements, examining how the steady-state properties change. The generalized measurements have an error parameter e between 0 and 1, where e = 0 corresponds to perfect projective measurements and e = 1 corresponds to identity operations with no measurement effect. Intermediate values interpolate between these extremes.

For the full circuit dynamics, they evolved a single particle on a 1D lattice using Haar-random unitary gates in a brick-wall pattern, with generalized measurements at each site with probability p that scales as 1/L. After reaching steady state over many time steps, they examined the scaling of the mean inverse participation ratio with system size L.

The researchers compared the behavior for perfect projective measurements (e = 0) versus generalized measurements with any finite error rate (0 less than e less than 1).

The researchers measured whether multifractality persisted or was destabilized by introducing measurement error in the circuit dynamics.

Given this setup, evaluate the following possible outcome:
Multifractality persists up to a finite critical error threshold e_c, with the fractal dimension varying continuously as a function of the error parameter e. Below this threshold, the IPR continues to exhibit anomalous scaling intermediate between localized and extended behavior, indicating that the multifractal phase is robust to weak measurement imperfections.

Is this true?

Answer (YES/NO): NO